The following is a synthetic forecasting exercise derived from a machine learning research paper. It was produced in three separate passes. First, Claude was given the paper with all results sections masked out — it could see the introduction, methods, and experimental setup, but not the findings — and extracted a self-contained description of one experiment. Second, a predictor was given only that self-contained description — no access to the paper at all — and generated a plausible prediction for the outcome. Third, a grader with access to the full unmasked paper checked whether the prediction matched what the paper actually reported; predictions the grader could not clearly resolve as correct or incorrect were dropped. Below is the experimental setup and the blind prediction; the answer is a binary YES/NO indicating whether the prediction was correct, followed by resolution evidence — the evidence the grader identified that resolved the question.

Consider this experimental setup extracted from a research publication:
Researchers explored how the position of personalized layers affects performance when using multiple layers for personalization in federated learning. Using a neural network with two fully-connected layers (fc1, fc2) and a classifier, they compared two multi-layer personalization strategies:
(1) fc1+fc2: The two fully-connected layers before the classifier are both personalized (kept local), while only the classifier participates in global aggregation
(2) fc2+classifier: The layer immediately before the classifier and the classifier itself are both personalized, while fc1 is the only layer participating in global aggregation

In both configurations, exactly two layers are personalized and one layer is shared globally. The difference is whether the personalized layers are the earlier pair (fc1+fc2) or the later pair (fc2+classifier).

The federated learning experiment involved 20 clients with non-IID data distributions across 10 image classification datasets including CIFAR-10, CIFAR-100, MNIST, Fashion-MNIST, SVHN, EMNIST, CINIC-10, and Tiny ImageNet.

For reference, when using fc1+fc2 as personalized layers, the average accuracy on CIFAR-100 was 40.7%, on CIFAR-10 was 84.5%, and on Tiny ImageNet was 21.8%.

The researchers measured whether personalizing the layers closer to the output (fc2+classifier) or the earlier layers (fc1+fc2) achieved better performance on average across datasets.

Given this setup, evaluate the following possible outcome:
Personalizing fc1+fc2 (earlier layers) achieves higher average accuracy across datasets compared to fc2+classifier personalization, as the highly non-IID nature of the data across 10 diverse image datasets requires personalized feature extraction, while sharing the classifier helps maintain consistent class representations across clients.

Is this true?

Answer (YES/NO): NO